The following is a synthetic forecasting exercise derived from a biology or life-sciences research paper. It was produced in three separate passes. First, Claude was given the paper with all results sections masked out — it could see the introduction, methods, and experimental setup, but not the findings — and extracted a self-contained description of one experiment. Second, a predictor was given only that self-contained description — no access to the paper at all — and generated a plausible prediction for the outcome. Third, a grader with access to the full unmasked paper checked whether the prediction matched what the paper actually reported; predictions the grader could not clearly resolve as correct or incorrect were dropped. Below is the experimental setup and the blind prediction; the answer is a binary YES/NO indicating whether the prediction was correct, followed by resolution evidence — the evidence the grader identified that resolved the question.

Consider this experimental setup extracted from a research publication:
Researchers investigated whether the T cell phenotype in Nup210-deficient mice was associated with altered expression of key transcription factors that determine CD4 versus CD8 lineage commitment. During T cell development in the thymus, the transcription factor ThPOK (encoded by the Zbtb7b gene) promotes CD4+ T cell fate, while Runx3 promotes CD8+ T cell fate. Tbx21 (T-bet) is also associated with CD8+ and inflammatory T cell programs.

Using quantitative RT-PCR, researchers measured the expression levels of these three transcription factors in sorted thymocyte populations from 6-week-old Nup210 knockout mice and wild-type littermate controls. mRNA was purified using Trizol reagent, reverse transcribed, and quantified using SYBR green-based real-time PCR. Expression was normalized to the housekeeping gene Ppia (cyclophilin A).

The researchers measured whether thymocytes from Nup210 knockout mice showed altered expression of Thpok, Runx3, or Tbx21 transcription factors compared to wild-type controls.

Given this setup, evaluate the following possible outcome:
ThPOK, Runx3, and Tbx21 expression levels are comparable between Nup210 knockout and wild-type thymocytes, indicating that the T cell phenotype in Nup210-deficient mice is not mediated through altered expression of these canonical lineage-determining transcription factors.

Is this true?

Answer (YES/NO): YES